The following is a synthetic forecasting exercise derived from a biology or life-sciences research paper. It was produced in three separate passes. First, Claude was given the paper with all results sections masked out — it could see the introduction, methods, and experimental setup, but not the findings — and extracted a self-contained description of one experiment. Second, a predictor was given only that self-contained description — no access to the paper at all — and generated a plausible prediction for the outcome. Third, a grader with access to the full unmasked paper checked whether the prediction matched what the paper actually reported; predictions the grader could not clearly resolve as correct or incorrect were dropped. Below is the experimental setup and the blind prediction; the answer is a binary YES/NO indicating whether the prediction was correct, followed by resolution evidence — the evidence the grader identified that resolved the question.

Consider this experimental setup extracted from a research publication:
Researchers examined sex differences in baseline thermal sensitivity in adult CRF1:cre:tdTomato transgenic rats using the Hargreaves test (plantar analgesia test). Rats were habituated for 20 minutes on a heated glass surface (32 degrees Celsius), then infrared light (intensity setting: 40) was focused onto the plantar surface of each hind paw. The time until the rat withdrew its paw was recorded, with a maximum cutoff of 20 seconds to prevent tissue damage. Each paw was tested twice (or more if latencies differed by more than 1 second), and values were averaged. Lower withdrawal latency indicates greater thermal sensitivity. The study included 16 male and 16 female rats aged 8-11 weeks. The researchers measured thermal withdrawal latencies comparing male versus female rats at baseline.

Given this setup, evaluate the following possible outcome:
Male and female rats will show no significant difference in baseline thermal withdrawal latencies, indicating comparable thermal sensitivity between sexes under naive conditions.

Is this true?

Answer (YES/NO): YES